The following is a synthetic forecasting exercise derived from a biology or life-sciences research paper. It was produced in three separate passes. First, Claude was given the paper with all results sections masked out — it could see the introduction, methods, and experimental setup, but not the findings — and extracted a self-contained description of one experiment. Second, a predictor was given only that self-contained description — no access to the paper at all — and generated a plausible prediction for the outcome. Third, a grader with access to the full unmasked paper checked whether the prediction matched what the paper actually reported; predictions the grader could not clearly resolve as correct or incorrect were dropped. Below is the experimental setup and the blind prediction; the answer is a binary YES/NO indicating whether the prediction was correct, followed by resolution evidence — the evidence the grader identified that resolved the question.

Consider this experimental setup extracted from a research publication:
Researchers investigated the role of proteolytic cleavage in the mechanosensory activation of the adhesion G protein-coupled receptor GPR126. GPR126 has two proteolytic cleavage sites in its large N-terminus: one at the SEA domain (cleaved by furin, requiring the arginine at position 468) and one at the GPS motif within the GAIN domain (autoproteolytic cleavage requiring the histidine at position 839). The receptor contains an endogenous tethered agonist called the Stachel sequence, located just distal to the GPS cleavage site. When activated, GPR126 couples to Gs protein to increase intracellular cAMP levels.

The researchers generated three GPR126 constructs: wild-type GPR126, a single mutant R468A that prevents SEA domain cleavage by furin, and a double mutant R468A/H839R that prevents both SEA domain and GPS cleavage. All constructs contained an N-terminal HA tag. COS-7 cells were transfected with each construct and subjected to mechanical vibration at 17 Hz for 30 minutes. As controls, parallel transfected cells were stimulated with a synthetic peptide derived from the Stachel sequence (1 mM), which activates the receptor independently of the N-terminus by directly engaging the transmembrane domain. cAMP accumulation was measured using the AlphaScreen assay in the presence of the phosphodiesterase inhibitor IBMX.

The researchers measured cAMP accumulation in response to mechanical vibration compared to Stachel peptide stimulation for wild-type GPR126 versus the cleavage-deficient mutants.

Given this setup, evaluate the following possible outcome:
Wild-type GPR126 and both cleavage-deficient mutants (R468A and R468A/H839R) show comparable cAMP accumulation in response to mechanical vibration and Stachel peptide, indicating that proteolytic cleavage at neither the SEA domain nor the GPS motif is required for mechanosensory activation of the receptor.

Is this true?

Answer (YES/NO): NO